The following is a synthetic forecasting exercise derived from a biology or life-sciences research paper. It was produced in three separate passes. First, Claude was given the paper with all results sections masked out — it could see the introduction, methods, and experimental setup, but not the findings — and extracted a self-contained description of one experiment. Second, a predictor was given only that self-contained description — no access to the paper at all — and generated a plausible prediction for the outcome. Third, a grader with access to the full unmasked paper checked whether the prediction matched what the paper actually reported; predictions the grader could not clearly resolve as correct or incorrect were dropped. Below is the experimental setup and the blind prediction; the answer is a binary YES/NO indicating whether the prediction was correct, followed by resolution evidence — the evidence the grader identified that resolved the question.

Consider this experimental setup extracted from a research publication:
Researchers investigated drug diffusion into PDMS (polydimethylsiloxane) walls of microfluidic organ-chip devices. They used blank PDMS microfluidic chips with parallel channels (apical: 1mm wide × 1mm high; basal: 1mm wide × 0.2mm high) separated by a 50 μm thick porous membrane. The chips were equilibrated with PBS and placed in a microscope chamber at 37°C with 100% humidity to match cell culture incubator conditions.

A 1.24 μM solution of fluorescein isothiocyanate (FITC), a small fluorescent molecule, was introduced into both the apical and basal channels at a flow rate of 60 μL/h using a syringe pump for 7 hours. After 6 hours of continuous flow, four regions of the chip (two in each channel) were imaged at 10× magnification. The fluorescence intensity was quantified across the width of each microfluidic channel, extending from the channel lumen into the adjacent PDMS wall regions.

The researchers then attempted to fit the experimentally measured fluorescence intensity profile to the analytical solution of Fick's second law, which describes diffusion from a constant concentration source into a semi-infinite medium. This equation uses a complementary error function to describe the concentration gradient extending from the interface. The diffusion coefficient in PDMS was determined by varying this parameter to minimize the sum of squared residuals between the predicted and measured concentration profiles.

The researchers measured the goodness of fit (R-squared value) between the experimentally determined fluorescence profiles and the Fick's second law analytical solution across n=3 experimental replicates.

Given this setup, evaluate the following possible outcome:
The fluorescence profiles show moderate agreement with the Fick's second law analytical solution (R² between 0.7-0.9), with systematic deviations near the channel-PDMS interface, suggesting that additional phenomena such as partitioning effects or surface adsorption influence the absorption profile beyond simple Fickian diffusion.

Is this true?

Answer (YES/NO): NO